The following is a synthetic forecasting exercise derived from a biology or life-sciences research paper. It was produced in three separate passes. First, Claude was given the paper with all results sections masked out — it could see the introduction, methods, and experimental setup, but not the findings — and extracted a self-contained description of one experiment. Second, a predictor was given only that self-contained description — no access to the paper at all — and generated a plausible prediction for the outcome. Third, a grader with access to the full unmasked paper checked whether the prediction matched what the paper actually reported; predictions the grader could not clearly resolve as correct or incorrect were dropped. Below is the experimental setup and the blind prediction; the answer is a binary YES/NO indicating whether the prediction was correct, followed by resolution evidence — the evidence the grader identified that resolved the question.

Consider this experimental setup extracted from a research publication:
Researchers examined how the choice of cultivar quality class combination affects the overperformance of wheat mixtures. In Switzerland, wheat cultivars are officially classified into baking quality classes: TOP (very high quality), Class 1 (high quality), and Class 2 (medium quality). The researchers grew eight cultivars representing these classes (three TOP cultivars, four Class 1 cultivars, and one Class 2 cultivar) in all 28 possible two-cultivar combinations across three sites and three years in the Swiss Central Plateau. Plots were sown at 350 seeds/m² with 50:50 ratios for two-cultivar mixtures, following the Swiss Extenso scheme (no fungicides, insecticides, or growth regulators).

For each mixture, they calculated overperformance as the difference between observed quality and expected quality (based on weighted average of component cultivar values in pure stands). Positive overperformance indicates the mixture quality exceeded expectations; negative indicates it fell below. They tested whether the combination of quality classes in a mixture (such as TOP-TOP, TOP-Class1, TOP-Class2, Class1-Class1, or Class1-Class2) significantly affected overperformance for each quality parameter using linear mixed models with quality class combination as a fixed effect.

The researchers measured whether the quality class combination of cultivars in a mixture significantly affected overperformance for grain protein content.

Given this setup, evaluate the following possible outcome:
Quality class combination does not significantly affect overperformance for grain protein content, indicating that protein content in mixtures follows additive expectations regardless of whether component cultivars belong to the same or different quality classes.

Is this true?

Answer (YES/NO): NO